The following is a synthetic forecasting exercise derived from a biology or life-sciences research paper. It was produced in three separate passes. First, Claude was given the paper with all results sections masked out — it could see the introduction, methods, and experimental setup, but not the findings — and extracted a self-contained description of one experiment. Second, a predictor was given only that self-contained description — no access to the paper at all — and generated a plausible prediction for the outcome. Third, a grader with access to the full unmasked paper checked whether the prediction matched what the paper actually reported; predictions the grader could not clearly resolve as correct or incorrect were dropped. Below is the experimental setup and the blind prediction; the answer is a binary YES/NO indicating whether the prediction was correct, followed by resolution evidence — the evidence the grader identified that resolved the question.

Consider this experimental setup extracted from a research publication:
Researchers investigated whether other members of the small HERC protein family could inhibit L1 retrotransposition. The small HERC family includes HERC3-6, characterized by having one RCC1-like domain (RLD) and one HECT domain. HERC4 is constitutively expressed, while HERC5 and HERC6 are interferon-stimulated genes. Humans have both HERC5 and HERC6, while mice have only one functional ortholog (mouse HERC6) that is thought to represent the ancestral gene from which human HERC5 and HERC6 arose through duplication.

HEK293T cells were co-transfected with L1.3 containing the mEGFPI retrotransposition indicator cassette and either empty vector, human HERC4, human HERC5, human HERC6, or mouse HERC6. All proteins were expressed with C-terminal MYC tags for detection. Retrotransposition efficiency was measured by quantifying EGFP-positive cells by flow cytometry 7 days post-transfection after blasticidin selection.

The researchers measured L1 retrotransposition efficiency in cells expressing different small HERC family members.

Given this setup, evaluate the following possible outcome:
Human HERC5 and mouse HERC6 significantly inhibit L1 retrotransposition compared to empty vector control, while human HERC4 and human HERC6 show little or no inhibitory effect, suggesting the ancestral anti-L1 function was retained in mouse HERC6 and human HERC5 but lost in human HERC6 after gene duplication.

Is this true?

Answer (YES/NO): NO